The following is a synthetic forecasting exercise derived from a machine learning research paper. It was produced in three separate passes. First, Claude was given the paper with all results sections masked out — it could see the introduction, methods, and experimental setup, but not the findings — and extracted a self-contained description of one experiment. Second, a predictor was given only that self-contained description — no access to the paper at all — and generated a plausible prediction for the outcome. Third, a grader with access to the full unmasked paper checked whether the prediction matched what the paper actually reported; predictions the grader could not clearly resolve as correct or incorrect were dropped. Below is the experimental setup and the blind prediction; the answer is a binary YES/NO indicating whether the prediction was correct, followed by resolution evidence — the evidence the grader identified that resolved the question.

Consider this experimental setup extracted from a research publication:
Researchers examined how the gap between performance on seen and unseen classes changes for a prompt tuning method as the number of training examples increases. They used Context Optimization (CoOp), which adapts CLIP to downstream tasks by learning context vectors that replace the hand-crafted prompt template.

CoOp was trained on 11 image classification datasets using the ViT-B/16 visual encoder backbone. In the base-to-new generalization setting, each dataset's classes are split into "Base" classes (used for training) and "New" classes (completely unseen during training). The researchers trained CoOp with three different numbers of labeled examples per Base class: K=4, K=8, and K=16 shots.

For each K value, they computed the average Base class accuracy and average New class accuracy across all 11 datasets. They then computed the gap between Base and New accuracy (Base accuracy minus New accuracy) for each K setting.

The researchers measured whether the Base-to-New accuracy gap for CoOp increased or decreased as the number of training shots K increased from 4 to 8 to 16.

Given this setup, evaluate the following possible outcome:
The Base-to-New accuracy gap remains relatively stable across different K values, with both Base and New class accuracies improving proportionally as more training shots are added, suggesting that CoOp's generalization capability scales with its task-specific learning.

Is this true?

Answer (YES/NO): NO